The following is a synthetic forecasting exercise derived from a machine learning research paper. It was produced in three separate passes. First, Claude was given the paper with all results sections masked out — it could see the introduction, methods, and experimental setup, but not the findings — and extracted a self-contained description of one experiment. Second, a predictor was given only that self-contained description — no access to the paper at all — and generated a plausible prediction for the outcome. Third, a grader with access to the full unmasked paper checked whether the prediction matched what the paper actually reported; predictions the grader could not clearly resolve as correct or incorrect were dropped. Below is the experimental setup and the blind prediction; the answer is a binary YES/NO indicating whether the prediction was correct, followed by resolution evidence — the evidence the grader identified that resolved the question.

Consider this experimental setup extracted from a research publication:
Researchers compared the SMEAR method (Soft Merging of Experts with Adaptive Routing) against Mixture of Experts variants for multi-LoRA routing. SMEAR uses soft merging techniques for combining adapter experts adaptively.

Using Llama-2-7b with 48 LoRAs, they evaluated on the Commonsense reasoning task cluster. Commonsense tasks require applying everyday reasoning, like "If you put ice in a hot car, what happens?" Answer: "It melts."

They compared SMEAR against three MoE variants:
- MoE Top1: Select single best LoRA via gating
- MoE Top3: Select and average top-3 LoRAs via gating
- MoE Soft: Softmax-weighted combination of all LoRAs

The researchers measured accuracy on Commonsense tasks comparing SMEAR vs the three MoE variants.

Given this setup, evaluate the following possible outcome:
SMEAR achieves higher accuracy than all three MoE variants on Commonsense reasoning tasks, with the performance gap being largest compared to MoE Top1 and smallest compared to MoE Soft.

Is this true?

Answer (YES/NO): NO